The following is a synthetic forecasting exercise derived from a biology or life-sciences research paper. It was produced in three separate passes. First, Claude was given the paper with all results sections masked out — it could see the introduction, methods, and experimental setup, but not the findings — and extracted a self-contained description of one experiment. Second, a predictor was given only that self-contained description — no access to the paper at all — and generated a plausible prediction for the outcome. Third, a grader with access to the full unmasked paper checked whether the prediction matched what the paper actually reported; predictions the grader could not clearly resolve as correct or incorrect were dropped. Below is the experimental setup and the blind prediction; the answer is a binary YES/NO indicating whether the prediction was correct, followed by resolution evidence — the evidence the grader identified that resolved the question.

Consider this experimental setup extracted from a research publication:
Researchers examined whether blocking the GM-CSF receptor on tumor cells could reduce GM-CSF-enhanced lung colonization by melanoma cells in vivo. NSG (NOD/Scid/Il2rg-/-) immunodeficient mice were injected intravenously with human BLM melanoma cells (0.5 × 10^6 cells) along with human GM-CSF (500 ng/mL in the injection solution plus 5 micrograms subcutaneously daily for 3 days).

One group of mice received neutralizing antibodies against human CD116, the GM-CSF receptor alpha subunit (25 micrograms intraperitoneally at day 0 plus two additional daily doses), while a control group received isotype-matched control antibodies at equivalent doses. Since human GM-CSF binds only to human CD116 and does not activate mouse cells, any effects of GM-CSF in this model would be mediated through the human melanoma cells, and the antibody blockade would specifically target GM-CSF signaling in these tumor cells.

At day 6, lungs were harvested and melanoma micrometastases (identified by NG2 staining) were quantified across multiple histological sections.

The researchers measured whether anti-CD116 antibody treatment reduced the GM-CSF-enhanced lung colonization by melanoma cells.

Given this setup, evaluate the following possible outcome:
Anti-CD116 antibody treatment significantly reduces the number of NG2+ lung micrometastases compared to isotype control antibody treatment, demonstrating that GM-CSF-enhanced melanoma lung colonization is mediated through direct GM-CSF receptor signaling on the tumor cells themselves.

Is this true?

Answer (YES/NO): YES